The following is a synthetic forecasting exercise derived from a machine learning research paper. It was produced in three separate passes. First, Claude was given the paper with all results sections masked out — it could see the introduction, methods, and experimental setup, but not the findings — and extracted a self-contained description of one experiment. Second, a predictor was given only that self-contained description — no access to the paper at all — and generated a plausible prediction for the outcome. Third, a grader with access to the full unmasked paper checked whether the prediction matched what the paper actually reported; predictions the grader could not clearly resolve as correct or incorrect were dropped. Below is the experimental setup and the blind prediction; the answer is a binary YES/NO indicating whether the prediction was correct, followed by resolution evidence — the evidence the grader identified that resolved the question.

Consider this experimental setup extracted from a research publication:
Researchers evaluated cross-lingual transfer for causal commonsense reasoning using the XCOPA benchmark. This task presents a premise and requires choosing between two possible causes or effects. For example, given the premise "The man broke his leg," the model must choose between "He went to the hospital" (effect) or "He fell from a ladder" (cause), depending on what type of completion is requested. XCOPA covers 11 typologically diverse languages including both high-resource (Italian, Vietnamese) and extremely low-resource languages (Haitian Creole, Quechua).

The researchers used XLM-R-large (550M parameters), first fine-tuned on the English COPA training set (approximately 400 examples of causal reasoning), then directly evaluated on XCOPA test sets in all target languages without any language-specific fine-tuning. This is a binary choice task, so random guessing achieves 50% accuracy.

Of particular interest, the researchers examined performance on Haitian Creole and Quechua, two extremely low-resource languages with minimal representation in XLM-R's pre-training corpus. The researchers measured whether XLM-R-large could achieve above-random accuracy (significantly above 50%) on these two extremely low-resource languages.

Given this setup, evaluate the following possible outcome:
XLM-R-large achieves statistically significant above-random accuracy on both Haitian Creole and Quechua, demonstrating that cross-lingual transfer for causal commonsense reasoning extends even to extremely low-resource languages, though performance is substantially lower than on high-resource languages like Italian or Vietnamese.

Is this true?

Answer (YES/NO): NO